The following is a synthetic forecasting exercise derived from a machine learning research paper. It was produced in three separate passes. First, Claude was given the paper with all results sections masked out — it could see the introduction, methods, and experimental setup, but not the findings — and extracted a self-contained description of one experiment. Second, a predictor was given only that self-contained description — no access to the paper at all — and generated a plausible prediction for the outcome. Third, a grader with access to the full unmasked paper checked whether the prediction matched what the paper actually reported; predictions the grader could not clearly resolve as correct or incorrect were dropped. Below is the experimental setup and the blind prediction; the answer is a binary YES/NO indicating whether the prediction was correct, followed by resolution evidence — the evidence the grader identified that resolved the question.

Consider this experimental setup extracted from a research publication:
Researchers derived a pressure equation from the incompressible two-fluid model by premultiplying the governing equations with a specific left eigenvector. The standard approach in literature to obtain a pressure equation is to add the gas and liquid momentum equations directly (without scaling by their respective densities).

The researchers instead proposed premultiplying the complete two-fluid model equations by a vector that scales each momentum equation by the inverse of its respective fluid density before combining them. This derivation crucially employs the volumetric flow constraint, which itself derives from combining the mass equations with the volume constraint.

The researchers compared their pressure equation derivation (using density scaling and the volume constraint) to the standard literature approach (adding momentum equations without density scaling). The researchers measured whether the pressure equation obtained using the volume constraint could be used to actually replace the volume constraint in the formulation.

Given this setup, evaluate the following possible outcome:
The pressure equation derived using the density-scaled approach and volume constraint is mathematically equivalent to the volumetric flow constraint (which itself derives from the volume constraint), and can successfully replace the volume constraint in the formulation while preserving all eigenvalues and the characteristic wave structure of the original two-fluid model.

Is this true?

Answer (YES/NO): NO